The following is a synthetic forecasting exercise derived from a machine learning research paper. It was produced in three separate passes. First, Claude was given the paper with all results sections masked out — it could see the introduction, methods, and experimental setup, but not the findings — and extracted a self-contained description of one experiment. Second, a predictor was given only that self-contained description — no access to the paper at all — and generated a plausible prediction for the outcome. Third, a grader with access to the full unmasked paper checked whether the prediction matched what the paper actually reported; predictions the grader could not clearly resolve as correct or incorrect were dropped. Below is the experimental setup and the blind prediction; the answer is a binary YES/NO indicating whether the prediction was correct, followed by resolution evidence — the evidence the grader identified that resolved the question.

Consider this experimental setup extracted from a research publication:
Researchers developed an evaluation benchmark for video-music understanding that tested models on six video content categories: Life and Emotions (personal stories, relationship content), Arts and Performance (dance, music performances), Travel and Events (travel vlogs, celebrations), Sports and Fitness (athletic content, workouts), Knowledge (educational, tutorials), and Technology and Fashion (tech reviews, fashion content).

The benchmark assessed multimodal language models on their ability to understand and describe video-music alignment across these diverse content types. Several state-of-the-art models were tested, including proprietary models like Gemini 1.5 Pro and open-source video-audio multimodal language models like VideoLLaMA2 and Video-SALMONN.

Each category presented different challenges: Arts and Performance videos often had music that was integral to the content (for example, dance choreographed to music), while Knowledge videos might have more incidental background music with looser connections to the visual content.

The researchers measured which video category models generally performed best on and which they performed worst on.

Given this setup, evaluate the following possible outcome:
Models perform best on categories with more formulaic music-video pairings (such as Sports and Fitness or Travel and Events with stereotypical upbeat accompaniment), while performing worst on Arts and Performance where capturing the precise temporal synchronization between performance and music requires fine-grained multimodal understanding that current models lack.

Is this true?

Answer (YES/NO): NO